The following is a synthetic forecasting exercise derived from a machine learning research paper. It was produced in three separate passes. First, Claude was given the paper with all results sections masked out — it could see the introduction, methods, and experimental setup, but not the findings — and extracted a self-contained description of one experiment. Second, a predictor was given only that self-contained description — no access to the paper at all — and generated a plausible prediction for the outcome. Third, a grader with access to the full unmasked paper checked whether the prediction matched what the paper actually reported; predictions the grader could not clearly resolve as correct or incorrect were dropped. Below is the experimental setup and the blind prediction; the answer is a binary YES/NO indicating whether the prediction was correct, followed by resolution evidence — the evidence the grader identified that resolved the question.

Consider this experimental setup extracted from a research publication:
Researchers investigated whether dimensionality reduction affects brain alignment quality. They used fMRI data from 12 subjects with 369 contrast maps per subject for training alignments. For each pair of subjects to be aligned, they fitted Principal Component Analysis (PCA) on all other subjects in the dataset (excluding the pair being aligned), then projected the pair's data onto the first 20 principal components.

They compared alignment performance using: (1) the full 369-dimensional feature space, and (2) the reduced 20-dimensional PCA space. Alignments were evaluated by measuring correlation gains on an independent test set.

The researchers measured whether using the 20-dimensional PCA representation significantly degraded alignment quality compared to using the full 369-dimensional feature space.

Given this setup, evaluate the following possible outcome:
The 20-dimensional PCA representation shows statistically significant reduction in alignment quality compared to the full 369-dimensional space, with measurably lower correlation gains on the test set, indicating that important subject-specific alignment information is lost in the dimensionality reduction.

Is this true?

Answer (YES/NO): NO